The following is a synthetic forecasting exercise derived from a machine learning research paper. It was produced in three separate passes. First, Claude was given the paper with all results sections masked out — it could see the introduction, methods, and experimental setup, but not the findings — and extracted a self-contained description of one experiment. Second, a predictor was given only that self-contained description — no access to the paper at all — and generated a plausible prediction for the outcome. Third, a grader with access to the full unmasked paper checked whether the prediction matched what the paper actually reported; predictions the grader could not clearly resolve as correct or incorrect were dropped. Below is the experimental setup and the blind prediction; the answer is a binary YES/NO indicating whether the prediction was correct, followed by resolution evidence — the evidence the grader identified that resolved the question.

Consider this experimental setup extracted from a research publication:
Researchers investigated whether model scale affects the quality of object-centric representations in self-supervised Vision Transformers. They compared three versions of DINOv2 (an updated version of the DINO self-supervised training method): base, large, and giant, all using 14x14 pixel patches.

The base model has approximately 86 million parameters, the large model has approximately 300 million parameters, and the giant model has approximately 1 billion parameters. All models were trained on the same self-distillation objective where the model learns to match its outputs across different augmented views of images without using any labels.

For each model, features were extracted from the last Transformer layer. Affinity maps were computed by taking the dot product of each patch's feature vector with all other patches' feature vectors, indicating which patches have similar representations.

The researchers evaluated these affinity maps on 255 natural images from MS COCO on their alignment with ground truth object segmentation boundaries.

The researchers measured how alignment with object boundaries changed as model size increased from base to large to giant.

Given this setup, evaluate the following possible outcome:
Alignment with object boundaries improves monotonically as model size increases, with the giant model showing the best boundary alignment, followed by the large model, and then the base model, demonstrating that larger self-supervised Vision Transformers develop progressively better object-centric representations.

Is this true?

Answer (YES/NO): NO